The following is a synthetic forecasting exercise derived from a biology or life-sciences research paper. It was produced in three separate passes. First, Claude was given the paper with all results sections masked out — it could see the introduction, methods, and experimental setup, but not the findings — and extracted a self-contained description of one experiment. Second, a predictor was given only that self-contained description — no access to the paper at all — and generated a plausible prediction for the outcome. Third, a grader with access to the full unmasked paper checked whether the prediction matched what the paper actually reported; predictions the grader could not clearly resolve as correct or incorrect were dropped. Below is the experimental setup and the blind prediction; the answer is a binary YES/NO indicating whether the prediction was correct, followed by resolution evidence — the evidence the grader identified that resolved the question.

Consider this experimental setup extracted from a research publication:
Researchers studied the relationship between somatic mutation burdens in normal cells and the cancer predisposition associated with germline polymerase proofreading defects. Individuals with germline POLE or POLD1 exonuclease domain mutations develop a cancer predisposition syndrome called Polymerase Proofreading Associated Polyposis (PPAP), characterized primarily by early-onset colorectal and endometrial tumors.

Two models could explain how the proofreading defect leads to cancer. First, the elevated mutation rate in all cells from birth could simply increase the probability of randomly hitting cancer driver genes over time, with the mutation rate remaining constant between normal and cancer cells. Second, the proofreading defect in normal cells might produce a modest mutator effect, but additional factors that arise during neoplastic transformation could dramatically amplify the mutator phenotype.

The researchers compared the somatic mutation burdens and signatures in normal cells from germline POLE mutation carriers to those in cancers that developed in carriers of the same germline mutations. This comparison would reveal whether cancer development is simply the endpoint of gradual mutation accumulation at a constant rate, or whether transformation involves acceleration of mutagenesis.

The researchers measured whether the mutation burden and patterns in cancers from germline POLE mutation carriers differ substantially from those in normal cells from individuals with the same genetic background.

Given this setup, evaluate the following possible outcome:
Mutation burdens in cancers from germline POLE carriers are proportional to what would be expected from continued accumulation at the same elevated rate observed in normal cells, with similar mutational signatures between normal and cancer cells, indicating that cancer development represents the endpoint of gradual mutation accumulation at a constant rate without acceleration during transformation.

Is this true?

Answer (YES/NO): NO